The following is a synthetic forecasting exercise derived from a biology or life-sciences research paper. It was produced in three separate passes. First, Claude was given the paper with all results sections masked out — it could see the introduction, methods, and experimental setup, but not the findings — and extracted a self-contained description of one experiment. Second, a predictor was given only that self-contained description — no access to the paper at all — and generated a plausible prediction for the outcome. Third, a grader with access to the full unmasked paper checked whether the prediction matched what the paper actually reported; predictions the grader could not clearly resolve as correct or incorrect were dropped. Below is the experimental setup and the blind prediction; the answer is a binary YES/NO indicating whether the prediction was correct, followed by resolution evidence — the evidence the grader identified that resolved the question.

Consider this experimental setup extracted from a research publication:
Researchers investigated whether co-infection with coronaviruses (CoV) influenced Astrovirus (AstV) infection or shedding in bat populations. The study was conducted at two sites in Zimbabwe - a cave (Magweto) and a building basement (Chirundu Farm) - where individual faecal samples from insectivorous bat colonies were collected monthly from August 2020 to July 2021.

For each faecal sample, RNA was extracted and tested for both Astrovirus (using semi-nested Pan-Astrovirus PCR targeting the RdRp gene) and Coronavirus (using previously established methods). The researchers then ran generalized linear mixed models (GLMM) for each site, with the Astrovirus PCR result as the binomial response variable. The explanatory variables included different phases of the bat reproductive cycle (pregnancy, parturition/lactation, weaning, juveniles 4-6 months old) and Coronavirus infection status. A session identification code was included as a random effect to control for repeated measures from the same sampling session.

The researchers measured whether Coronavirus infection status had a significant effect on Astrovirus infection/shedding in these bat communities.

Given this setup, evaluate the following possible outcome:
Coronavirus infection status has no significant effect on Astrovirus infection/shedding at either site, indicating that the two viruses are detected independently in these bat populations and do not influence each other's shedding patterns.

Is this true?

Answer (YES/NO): YES